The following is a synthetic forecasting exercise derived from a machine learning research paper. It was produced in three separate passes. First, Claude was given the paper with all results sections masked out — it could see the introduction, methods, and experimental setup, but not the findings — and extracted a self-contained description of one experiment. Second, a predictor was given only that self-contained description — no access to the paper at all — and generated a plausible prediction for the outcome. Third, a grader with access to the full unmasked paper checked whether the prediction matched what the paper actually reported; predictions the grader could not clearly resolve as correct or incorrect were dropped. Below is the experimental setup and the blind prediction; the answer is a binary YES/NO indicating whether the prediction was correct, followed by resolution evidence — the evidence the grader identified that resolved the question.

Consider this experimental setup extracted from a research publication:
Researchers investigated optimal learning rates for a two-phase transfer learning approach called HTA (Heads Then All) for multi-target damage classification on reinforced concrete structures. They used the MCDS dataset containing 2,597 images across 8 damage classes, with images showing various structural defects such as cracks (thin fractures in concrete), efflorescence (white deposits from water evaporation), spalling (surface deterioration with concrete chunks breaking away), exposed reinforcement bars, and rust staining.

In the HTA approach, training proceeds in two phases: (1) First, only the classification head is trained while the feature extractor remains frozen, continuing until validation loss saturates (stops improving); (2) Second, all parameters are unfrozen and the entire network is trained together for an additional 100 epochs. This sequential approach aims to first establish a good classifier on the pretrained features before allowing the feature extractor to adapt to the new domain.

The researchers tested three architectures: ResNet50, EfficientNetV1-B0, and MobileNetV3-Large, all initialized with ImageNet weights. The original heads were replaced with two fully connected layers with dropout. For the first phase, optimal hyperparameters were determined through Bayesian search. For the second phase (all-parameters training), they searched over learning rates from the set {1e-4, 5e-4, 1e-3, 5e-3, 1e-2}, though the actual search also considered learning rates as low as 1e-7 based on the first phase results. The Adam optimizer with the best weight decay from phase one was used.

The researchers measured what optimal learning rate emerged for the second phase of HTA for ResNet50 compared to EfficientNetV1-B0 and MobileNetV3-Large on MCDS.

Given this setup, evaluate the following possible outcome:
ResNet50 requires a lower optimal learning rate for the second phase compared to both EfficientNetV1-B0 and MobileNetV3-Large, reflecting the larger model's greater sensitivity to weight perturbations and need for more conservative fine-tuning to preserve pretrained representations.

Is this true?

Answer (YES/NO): YES